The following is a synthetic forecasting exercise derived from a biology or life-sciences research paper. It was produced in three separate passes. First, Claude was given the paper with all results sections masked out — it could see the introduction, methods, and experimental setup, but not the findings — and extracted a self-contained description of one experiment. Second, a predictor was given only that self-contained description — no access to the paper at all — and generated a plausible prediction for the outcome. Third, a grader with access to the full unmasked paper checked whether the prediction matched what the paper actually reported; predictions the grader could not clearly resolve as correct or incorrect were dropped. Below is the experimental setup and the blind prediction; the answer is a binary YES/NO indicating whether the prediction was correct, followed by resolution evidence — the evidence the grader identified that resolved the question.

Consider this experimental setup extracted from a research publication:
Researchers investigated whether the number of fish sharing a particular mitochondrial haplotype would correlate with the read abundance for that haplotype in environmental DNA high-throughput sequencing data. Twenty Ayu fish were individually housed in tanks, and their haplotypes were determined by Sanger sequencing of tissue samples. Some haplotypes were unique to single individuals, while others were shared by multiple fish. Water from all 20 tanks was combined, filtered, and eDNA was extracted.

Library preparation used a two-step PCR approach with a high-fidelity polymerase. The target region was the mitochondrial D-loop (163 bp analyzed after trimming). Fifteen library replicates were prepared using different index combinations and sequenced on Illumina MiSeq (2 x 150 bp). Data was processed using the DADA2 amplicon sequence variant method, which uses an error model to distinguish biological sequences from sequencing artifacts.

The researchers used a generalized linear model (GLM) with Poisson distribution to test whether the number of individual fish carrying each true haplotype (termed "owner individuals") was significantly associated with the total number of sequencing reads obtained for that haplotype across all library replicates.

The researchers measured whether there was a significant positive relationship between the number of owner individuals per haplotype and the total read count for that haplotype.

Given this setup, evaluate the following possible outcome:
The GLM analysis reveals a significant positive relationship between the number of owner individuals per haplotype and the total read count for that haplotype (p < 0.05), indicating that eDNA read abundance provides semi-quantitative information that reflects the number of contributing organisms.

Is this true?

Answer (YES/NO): YES